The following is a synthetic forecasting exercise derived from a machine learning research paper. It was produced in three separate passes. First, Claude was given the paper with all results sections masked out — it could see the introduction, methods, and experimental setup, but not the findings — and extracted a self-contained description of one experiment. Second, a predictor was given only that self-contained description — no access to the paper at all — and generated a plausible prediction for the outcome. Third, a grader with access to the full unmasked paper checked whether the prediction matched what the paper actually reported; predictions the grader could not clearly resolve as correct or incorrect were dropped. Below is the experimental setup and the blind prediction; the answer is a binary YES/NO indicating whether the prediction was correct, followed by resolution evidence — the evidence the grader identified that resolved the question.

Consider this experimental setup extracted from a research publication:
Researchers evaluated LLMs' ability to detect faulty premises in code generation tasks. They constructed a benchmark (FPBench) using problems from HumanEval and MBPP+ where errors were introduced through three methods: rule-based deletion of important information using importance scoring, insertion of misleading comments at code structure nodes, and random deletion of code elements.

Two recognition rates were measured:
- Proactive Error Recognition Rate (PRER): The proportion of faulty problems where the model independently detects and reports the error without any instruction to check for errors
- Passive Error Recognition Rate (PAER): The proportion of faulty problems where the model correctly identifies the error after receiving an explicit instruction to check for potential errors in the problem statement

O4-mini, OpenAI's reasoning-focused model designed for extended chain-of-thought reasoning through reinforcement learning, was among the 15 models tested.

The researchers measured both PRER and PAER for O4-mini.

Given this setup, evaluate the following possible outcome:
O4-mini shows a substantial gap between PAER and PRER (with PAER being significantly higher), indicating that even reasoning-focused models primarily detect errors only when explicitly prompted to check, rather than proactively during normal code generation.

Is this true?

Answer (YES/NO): YES